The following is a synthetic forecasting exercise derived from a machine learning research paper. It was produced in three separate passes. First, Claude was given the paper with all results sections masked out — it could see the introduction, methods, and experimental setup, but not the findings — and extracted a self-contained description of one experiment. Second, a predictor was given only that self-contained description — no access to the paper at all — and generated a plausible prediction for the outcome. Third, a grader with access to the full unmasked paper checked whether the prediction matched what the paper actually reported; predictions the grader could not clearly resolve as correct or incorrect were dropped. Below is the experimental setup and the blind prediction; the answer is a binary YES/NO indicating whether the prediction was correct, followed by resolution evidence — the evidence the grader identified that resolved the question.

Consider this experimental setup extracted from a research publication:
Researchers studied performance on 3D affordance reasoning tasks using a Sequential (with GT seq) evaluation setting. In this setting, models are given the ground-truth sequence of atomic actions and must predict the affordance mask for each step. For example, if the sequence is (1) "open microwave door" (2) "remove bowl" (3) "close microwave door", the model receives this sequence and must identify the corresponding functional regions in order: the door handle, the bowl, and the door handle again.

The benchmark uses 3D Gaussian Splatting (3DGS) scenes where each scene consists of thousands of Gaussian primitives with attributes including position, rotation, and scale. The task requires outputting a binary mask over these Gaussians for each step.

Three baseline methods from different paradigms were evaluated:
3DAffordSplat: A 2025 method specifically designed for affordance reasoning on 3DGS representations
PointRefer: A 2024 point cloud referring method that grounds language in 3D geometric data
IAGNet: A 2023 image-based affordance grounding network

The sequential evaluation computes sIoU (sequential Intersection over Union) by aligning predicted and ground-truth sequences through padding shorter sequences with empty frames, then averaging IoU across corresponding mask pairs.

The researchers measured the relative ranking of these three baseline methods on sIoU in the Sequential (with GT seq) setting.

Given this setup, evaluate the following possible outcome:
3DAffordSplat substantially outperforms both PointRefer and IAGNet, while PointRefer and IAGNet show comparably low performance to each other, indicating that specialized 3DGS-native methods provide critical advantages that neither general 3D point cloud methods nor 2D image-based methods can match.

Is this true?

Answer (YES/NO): NO